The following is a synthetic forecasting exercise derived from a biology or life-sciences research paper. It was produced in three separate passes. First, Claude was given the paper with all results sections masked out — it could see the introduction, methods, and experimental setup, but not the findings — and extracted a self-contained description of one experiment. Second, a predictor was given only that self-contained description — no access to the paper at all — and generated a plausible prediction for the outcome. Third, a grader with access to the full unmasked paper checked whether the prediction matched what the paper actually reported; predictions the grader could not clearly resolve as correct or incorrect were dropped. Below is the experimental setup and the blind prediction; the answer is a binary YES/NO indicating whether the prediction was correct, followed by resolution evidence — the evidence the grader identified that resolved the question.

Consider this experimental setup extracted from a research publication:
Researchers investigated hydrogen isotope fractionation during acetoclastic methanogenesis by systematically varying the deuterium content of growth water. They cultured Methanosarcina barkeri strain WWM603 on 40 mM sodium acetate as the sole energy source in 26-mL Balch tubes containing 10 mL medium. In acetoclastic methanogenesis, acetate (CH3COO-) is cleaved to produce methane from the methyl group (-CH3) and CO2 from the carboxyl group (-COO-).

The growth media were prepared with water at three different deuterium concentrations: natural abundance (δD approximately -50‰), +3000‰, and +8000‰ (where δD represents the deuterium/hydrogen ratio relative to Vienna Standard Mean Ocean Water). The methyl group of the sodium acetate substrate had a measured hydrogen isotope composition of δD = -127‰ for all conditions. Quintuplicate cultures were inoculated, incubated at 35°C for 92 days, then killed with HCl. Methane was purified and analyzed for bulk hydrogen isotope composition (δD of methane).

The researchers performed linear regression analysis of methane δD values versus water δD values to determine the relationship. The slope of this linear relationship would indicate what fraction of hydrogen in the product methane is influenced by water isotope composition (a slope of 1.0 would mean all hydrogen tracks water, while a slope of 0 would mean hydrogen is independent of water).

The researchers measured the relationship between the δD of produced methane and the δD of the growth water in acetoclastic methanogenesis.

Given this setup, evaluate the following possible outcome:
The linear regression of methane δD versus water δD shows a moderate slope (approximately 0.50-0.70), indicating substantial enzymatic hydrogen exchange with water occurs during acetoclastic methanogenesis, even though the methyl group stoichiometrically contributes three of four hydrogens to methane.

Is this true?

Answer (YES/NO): NO